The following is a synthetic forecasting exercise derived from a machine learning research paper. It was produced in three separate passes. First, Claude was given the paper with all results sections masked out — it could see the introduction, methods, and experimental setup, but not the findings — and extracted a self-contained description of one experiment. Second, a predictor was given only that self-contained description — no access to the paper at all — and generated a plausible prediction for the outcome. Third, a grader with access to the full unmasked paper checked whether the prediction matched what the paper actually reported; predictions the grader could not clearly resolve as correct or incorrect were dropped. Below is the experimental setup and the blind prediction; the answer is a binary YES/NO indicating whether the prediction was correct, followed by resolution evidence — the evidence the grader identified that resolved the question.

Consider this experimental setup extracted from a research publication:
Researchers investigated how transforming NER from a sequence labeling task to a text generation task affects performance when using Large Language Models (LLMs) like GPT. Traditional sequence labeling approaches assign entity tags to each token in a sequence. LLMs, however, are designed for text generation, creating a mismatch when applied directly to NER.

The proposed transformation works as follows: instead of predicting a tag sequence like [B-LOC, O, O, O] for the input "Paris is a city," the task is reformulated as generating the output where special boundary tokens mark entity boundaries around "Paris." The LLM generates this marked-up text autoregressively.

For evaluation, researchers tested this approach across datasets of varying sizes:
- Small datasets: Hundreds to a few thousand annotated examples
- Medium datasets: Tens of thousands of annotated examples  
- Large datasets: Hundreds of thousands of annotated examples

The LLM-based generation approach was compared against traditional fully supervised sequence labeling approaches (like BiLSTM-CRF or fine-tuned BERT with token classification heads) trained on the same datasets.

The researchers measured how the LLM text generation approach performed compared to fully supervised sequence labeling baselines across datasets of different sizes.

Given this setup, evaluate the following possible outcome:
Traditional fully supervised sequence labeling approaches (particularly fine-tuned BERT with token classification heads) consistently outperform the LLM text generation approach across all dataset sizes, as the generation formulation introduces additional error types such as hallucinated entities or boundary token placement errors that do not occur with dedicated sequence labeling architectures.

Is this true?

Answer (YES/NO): NO